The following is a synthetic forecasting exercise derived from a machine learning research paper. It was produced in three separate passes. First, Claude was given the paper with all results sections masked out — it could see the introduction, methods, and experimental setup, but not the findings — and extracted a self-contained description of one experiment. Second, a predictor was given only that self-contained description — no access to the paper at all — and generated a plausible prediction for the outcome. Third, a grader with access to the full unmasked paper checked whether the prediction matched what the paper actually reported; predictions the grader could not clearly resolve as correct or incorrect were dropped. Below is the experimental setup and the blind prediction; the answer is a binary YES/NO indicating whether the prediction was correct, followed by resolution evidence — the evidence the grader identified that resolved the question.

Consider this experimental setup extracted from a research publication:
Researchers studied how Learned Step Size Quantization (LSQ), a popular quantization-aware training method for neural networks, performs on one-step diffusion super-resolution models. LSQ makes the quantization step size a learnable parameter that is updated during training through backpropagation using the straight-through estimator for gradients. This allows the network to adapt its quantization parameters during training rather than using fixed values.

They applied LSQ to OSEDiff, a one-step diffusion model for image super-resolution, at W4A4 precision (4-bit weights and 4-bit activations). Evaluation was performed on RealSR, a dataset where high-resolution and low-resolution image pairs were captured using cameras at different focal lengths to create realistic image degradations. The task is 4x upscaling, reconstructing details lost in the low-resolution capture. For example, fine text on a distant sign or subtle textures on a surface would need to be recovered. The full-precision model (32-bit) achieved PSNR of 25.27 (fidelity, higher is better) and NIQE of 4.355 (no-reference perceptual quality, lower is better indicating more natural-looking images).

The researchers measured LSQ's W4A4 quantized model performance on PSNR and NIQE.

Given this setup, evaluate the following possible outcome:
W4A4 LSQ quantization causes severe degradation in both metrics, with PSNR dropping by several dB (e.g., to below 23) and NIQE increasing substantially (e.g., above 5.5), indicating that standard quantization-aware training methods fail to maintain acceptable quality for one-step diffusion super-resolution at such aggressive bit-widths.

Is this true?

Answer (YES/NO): YES